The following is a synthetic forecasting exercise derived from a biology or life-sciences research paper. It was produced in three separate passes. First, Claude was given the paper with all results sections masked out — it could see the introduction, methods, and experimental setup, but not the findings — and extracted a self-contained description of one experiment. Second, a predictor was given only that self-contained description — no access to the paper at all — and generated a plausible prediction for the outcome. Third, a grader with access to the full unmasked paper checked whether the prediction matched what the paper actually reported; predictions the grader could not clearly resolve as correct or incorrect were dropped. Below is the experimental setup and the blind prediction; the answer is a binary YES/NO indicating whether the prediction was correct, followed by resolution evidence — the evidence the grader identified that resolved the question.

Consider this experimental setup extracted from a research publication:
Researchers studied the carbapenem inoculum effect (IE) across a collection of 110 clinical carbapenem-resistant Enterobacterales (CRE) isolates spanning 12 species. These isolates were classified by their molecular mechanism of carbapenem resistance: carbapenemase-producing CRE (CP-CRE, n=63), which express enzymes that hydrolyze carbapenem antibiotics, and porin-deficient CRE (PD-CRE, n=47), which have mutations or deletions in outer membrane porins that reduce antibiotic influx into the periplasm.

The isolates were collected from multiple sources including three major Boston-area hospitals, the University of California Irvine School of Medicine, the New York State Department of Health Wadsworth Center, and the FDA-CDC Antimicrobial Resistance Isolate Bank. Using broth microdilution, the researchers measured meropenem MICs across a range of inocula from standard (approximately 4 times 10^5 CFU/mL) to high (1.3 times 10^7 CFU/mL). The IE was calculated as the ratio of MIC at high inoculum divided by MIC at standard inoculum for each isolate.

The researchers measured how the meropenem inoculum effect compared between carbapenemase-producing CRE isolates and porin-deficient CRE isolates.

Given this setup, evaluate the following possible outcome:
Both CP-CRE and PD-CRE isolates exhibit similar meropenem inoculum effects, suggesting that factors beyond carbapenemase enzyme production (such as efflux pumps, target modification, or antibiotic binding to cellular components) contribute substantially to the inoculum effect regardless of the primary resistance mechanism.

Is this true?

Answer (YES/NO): NO